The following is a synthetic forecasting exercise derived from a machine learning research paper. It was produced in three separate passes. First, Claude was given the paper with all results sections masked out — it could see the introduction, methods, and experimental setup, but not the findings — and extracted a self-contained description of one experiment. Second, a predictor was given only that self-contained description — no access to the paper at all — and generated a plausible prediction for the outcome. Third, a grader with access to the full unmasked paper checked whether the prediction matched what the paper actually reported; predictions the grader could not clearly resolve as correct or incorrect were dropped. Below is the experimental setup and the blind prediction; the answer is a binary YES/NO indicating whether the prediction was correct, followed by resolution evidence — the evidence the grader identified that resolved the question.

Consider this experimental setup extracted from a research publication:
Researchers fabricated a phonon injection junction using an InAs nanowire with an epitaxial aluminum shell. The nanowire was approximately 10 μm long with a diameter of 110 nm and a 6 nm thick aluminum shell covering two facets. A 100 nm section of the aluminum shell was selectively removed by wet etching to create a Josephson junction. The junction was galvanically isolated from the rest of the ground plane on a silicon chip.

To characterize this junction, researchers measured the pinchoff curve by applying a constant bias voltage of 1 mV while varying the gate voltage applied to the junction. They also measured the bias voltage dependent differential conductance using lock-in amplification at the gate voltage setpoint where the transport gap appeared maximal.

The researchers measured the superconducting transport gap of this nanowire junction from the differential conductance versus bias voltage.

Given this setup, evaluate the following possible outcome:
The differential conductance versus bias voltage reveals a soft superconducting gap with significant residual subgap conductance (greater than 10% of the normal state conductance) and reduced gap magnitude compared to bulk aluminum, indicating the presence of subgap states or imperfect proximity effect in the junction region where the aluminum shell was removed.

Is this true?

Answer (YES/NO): NO